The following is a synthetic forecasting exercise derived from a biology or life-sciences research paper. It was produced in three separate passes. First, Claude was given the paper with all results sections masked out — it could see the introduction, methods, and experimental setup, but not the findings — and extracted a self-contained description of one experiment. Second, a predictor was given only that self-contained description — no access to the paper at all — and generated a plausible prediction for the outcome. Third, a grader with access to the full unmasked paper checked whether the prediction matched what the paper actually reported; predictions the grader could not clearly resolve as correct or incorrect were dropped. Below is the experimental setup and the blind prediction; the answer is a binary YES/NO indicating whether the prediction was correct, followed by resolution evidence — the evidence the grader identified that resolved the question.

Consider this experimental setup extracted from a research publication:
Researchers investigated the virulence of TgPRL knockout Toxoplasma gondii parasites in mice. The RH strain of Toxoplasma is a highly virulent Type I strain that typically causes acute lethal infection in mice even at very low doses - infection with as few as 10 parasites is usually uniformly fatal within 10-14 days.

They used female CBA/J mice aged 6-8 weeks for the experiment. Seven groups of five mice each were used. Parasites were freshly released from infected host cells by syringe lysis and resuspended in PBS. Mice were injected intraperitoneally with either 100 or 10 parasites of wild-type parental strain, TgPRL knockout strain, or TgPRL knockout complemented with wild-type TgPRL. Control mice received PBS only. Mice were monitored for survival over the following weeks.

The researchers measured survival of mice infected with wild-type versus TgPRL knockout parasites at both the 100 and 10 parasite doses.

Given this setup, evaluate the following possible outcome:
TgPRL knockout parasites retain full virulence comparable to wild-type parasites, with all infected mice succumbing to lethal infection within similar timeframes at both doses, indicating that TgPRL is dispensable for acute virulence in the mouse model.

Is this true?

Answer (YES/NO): NO